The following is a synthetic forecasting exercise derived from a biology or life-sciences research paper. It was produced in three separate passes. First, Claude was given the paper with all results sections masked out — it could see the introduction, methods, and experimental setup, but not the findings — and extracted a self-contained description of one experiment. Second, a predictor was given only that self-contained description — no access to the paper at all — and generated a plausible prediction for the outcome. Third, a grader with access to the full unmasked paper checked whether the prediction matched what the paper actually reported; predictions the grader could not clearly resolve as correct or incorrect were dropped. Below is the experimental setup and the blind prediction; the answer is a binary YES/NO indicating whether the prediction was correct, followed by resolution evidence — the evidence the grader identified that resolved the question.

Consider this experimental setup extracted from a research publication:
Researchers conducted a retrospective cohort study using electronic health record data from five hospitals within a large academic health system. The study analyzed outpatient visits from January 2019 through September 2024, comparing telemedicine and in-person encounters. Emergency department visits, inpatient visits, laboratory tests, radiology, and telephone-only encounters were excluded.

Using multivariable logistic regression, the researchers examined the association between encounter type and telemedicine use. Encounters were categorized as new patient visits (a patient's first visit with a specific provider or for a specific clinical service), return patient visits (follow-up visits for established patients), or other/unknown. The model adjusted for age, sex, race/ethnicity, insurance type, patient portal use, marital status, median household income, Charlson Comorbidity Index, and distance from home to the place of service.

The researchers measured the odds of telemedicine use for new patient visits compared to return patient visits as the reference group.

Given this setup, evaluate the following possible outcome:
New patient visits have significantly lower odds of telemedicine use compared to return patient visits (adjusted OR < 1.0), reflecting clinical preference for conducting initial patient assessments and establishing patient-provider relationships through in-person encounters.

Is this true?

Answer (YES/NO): YES